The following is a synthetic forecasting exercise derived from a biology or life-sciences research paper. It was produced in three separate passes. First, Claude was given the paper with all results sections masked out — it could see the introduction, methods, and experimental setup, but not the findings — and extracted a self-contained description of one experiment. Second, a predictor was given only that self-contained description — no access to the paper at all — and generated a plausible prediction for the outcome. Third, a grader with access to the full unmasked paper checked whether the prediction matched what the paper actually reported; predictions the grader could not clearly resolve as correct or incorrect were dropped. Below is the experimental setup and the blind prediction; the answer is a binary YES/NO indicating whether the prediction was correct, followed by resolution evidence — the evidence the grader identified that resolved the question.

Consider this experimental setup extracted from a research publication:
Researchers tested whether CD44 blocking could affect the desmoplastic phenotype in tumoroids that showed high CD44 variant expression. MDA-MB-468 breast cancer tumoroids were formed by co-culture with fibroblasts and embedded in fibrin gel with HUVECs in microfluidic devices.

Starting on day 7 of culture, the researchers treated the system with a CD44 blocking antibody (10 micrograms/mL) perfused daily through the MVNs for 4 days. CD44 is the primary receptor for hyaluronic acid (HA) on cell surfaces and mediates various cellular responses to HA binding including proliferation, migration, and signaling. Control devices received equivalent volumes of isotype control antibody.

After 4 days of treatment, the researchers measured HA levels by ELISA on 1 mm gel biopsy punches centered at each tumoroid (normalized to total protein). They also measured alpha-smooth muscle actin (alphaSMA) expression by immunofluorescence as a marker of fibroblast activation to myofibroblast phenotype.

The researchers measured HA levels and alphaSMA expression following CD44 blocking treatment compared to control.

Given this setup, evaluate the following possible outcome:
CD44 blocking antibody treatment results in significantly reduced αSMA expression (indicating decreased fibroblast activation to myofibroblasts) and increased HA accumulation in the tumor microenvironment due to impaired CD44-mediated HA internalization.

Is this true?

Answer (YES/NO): NO